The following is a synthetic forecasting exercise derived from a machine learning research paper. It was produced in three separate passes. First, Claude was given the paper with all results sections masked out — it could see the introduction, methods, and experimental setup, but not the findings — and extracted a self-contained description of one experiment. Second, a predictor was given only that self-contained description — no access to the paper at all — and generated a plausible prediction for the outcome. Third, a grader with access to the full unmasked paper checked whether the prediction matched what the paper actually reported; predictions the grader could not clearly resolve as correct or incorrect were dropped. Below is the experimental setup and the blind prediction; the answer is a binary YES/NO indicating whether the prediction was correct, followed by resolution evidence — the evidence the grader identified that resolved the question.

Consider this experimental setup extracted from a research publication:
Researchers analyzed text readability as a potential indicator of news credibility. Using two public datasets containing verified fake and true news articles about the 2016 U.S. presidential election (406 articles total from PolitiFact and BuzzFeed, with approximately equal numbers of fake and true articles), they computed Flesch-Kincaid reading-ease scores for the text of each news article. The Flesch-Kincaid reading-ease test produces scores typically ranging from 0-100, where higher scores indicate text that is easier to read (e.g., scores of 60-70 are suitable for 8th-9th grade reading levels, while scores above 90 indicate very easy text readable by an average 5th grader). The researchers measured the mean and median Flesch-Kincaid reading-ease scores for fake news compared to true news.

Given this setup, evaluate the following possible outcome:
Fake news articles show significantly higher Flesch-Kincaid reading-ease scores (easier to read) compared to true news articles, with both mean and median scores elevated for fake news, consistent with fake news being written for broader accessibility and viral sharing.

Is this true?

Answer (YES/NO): YES